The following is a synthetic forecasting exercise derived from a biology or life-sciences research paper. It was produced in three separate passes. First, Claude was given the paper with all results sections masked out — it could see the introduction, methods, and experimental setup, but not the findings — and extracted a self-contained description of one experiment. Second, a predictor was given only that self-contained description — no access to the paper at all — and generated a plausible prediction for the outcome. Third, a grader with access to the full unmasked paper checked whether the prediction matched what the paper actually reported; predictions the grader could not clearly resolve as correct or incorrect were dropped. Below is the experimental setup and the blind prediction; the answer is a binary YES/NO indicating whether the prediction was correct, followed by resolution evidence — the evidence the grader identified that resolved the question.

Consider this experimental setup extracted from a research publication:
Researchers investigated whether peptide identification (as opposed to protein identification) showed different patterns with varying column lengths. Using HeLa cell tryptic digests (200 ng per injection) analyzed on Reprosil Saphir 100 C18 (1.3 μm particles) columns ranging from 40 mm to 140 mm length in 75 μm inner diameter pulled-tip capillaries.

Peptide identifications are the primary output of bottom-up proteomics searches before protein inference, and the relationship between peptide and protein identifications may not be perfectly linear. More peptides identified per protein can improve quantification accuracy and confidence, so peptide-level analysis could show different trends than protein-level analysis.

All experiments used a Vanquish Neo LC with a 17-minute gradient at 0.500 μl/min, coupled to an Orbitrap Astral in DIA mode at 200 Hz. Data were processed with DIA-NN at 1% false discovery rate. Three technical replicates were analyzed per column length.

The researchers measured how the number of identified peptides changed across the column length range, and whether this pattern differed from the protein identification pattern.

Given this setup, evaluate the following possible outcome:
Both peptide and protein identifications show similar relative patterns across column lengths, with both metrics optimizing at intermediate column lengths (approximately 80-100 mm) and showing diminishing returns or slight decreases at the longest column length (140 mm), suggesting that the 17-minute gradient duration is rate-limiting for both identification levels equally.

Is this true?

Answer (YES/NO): NO